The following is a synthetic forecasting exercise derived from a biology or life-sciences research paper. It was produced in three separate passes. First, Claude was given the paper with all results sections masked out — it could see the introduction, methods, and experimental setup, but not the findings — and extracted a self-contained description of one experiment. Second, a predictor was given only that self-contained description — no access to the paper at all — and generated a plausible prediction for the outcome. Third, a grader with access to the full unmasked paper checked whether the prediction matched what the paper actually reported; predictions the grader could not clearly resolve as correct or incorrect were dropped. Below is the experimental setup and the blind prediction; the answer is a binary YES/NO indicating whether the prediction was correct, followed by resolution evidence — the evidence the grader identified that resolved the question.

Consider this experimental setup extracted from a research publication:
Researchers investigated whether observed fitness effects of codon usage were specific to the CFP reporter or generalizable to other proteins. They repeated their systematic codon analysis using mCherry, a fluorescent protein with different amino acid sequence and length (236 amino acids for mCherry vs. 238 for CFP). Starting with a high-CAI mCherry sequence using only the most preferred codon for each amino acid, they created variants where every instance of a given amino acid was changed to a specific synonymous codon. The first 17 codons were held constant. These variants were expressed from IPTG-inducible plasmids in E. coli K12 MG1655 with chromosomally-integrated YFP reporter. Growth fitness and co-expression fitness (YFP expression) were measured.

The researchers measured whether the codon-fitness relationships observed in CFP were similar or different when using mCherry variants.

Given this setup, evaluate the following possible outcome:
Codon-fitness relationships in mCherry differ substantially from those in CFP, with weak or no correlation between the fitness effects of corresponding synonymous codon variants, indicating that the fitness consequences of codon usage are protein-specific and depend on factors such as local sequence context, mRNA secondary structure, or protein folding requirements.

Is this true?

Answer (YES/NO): NO